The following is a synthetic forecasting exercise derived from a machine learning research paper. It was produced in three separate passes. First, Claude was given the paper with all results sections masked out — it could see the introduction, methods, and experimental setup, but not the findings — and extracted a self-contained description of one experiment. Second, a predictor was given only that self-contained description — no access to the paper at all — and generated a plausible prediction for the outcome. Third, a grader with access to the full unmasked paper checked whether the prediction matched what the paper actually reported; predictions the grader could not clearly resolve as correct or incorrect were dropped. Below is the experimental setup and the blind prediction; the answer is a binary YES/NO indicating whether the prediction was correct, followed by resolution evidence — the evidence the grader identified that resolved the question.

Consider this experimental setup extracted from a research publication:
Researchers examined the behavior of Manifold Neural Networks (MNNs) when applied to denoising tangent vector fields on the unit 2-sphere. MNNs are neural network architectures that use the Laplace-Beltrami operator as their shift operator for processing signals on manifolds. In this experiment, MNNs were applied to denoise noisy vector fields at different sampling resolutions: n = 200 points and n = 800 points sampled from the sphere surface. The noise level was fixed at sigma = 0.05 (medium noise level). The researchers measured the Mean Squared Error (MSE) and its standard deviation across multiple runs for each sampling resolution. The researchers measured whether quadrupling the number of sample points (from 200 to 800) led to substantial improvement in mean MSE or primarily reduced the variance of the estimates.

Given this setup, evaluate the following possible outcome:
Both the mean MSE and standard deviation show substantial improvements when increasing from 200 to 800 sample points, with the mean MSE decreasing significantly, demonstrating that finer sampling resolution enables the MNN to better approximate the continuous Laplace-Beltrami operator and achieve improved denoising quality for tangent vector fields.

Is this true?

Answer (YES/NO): NO